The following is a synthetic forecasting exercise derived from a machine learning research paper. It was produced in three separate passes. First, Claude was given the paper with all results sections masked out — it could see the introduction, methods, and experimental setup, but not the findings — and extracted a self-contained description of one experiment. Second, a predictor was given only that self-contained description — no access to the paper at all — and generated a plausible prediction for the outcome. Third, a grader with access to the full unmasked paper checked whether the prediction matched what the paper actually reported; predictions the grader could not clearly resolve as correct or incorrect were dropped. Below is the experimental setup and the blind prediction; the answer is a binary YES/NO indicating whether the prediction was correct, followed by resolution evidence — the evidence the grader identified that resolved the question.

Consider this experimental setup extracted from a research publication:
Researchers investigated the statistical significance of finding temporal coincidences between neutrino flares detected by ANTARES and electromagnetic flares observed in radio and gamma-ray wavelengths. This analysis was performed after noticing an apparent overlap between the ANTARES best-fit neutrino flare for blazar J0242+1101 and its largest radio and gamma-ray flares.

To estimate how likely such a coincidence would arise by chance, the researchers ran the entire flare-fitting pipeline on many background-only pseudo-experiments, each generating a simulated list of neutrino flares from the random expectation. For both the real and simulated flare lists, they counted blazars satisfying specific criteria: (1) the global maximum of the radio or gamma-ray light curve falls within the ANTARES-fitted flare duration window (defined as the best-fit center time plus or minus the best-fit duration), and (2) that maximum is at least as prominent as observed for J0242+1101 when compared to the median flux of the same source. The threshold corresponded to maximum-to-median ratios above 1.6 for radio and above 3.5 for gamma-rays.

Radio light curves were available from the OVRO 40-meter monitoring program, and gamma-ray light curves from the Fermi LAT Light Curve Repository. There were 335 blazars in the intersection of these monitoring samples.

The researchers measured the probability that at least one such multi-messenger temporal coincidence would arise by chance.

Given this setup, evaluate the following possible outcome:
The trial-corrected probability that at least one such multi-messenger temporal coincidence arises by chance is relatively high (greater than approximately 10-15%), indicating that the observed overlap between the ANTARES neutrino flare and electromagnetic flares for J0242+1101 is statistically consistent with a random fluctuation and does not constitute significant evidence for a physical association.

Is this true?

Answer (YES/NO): NO